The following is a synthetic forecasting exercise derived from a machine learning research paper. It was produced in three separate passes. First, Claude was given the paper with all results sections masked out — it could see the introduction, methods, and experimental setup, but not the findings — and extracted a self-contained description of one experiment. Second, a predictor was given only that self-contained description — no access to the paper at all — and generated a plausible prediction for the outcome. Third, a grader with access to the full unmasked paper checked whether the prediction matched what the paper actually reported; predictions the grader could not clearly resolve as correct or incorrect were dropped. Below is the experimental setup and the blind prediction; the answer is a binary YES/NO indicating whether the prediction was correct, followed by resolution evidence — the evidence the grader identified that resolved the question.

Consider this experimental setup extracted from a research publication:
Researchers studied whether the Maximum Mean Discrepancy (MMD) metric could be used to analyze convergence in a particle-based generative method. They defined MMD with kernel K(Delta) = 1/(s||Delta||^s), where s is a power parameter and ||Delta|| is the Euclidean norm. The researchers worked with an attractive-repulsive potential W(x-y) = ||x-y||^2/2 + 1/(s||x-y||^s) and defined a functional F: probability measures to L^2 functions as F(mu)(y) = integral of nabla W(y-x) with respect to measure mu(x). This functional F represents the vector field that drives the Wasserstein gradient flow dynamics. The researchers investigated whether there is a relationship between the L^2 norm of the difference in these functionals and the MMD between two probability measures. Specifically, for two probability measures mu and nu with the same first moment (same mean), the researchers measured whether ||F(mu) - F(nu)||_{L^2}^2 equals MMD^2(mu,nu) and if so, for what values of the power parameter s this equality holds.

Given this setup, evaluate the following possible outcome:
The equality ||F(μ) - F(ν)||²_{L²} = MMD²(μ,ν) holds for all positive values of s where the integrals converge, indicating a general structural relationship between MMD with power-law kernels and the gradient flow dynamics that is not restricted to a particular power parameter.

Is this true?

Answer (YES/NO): NO